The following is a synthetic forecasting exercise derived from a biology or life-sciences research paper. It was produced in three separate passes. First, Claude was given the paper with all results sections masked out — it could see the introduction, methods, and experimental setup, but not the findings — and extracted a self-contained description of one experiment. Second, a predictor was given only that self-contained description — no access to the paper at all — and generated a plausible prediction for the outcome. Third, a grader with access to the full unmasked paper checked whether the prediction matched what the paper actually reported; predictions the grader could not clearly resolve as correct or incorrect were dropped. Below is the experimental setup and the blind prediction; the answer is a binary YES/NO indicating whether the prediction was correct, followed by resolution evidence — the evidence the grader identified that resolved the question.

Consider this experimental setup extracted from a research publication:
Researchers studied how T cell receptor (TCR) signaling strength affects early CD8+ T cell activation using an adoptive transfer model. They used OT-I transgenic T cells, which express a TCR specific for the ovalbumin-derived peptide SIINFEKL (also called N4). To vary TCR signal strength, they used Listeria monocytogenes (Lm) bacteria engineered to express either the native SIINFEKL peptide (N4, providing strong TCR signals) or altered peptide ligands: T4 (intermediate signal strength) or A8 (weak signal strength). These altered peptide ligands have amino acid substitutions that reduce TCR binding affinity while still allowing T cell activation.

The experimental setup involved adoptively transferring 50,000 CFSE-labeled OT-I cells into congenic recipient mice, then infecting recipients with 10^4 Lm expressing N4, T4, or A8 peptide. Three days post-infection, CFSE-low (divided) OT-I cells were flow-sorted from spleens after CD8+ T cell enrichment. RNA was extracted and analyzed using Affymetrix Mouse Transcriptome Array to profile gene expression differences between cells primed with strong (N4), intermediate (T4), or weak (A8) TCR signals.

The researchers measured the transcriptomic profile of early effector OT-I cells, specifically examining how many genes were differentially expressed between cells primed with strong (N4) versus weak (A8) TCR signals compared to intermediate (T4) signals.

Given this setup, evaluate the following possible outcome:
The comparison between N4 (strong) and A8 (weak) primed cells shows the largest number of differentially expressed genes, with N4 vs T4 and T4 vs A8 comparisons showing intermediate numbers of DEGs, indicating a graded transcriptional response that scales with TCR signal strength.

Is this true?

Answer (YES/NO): NO